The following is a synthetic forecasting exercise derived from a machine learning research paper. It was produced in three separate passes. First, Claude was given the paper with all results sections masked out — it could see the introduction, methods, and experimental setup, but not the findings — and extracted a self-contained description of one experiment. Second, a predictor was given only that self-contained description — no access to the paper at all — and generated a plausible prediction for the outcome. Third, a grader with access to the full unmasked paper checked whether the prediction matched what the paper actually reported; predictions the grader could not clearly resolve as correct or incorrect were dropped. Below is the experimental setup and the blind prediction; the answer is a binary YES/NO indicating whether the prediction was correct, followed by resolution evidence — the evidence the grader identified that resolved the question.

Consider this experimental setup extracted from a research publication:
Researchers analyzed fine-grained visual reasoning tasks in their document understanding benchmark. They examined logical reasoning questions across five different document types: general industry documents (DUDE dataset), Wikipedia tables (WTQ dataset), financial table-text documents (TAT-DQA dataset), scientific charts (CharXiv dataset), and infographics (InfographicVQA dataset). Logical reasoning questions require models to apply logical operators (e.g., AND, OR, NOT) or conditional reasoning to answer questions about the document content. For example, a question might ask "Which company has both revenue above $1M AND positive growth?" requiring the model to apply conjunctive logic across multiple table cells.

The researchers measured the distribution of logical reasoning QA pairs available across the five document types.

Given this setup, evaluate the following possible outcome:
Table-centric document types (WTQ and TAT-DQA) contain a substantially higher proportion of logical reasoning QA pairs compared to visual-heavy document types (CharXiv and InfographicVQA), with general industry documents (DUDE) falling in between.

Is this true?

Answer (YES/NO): NO